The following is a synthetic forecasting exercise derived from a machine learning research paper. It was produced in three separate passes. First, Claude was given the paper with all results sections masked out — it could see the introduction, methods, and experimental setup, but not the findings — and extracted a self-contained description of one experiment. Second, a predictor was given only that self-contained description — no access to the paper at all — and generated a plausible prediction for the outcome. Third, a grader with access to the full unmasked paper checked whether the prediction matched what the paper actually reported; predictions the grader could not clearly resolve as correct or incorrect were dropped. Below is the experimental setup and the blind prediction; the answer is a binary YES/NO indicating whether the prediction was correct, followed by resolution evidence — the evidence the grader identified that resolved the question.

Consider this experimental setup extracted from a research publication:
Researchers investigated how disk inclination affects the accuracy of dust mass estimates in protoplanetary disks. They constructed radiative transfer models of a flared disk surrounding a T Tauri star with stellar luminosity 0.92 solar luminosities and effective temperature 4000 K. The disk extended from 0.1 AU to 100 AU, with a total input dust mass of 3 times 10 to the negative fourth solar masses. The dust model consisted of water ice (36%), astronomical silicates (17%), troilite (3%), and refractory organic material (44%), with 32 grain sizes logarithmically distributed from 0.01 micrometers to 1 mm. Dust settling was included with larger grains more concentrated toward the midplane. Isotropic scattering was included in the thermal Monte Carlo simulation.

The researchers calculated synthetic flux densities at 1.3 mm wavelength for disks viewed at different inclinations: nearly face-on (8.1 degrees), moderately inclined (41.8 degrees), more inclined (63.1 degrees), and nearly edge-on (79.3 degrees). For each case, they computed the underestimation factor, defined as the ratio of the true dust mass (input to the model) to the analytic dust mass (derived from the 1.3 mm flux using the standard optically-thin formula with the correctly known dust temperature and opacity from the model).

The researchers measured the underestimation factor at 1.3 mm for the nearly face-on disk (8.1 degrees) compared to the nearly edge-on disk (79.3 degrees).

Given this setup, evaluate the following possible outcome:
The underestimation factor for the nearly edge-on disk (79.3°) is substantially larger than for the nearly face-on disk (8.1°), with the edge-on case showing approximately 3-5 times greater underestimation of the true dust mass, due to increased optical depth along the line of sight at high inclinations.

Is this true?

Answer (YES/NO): YES